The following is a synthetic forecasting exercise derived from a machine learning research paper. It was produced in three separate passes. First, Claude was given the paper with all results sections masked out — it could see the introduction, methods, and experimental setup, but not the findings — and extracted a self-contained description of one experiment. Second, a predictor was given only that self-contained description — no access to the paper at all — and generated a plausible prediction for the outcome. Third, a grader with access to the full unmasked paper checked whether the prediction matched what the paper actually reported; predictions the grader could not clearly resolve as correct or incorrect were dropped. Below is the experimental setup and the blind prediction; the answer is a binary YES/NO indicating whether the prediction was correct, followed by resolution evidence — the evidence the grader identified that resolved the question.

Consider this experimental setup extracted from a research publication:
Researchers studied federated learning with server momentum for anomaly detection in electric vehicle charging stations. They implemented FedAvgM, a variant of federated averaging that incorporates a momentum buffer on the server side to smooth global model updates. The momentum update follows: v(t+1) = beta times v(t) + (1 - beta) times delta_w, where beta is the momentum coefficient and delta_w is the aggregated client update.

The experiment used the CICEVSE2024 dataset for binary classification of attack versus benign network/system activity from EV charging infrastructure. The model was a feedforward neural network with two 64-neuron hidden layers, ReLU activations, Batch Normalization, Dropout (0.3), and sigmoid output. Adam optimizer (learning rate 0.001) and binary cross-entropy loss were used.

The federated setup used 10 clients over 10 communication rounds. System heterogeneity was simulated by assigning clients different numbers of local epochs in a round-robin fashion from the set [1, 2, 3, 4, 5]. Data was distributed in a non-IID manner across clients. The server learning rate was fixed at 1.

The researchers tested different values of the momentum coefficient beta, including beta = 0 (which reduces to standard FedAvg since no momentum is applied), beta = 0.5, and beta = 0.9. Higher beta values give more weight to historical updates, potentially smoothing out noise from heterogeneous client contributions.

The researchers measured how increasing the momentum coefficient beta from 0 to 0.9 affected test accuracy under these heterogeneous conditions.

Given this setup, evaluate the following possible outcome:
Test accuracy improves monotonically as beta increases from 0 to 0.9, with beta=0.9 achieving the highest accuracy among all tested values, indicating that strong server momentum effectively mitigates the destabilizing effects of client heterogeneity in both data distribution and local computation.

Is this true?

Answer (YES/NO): NO